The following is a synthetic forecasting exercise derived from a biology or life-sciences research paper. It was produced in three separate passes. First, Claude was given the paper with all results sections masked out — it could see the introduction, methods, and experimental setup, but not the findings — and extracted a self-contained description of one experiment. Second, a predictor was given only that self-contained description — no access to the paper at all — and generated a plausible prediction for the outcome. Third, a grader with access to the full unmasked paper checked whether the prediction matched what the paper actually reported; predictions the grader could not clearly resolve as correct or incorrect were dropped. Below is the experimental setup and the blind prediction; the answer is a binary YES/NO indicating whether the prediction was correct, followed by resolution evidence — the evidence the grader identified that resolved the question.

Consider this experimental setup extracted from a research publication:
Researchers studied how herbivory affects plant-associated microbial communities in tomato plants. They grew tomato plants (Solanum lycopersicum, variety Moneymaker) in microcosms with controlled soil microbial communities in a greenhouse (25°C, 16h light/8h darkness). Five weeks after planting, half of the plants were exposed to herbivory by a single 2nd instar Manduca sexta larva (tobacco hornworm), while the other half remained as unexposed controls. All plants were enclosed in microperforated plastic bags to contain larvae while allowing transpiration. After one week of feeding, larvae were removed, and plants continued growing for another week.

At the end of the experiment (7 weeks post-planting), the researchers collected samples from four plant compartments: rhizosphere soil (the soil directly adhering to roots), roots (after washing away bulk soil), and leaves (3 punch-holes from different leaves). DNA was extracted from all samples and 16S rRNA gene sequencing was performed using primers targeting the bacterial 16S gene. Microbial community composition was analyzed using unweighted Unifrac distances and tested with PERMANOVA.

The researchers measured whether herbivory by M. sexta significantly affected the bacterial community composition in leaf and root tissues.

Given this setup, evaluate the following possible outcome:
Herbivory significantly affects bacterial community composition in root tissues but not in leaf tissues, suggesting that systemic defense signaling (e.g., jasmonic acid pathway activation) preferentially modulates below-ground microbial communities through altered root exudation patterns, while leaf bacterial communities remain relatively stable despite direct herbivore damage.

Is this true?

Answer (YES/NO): YES